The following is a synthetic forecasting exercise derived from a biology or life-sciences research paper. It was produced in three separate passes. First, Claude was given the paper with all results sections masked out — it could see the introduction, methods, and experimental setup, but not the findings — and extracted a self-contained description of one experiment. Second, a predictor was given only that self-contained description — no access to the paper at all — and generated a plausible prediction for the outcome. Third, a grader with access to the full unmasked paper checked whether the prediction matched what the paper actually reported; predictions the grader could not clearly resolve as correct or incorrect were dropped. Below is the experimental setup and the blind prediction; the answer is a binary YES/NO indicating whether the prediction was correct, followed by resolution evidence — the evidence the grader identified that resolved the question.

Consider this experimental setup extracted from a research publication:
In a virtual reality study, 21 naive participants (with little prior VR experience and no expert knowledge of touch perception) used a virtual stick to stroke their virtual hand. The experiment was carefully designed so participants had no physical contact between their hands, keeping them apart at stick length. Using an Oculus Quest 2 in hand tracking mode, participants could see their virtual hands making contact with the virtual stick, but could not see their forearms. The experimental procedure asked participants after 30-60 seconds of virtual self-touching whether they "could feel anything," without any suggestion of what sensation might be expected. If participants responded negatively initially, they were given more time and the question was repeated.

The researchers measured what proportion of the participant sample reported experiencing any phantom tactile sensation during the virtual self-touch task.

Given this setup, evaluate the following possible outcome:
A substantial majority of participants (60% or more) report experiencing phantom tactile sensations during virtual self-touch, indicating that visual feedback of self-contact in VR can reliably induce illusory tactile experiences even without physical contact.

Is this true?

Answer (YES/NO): YES